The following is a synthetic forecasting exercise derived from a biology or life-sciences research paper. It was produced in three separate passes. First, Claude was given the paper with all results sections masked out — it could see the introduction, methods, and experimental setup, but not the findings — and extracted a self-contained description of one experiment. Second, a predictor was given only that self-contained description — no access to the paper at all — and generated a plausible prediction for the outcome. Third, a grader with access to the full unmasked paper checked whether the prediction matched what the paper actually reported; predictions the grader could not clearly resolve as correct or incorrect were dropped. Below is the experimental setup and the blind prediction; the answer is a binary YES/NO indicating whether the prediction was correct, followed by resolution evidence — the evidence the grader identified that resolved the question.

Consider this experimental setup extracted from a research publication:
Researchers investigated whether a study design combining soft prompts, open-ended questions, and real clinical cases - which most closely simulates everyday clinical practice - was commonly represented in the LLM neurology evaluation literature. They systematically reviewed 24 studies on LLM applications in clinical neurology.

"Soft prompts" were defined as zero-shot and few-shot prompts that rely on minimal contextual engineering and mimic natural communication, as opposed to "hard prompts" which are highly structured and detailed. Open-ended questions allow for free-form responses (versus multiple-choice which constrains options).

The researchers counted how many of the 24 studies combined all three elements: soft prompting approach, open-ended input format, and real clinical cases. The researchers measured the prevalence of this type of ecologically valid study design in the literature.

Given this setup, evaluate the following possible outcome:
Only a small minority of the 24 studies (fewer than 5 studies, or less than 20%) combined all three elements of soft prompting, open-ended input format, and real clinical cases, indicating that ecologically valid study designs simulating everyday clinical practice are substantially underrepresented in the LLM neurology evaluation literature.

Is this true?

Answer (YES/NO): YES